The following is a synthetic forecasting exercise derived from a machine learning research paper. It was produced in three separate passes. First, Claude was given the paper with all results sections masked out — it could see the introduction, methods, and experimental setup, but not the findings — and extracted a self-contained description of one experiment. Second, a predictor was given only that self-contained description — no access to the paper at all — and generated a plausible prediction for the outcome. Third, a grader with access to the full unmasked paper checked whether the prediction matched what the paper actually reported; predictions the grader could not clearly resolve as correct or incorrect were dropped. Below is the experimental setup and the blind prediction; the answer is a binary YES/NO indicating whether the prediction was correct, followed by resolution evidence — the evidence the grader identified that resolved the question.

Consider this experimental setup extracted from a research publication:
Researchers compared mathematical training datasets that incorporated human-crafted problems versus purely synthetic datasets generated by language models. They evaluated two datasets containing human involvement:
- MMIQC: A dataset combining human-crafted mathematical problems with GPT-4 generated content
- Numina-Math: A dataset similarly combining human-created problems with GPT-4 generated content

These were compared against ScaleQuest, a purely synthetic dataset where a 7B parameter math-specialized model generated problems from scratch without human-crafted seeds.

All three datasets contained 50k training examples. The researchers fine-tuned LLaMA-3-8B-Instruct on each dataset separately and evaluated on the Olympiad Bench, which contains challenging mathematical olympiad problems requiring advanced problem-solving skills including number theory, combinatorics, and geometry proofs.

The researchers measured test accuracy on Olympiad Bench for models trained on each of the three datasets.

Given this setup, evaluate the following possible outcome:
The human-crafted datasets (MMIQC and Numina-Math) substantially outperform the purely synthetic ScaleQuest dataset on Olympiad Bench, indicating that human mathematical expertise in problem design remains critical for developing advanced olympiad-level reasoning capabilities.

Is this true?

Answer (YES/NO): YES